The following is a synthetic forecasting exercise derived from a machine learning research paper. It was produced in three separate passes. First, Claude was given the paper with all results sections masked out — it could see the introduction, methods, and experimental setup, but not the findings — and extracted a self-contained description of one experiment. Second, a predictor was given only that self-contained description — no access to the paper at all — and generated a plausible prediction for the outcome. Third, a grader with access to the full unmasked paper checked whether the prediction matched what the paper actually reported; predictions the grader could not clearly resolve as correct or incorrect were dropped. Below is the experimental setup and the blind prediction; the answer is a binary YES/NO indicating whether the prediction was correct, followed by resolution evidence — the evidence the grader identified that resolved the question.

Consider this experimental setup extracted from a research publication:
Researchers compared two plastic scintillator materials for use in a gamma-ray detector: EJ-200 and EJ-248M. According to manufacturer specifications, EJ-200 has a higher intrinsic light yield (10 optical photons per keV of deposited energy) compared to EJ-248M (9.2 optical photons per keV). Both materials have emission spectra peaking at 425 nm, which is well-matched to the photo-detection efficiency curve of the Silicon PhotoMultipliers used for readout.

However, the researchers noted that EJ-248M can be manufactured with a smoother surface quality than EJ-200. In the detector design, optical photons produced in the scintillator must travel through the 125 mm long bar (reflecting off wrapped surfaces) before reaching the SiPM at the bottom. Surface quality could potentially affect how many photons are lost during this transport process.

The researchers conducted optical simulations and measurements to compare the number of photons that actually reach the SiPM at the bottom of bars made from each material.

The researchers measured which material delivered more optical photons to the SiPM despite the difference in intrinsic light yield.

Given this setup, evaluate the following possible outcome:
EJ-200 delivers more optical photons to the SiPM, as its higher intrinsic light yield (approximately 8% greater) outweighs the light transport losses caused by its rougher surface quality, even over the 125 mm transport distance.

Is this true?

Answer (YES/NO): NO